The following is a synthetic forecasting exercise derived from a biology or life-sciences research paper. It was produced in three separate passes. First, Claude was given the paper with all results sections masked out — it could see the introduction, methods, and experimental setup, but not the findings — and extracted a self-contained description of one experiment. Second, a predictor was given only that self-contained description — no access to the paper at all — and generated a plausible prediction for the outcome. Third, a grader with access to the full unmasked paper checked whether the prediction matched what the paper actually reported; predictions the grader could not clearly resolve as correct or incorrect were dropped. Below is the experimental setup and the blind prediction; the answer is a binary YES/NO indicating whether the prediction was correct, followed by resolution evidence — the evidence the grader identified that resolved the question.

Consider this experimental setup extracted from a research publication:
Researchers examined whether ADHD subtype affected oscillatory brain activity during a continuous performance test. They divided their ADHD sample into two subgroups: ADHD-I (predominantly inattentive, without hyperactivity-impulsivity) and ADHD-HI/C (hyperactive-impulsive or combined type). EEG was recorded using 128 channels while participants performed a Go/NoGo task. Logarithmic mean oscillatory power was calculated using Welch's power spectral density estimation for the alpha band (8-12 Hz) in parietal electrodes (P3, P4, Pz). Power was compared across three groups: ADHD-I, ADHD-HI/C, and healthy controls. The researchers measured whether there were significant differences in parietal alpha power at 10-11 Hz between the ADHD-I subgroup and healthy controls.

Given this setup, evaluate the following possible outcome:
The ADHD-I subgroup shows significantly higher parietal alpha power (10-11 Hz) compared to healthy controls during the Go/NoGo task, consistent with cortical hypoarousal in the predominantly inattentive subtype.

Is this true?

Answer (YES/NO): YES